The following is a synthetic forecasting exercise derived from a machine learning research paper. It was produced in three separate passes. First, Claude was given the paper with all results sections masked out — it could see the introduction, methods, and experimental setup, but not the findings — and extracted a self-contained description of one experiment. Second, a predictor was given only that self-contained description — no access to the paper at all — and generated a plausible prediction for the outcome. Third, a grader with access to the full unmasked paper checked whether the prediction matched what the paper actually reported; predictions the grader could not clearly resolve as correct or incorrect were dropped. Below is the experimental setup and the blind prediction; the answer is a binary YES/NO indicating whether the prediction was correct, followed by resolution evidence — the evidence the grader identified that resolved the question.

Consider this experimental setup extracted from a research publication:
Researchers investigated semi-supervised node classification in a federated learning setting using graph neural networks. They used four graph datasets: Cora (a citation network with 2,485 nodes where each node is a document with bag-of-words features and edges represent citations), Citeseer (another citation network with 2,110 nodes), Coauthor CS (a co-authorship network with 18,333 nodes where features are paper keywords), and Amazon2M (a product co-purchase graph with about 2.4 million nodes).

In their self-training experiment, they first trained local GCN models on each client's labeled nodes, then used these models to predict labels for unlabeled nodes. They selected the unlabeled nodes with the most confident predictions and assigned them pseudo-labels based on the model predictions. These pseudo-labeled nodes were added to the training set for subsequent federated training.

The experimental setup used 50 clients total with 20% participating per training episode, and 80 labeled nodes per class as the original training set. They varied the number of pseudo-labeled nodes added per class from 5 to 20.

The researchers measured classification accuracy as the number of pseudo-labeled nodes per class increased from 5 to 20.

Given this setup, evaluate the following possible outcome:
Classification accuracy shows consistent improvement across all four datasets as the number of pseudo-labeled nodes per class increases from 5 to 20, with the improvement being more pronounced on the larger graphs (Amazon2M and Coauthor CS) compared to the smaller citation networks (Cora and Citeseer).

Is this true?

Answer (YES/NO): NO